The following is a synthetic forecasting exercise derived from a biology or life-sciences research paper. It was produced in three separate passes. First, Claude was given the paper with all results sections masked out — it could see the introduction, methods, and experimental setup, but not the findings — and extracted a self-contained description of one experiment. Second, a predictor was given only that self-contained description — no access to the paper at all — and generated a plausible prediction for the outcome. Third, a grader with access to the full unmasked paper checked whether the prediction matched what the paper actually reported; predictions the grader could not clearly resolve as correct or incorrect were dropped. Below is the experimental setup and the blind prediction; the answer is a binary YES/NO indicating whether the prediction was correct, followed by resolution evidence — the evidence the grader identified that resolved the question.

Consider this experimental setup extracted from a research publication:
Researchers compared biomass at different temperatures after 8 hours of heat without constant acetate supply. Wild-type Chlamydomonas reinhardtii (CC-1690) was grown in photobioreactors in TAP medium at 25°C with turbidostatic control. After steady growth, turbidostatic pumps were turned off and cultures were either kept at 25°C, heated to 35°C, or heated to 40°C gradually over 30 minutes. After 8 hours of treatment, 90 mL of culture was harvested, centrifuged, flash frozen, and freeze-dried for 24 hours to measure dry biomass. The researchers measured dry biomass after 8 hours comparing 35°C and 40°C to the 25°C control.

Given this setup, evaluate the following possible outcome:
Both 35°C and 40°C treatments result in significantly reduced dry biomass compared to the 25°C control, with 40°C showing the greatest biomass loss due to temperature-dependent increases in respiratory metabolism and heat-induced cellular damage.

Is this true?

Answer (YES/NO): NO